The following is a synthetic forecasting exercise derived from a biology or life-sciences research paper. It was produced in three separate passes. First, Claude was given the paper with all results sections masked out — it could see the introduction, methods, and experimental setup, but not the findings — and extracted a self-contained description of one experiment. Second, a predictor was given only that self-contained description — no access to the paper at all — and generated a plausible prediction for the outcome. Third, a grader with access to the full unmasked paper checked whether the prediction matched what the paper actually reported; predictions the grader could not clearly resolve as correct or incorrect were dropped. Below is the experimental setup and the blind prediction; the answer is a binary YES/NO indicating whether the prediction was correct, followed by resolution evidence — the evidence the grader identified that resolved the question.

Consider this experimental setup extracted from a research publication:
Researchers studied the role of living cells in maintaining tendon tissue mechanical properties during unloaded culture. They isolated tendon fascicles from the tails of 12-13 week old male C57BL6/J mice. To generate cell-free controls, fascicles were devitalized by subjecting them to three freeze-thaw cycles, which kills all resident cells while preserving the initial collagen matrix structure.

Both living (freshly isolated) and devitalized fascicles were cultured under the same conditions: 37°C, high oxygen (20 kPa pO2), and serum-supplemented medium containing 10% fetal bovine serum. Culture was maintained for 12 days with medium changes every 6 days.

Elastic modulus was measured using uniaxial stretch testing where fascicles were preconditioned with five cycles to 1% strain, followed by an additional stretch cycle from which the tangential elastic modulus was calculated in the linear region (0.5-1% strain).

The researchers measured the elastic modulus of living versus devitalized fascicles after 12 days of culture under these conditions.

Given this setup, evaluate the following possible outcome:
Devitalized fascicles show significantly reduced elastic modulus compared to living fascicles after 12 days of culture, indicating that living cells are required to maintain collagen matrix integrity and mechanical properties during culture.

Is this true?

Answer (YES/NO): NO